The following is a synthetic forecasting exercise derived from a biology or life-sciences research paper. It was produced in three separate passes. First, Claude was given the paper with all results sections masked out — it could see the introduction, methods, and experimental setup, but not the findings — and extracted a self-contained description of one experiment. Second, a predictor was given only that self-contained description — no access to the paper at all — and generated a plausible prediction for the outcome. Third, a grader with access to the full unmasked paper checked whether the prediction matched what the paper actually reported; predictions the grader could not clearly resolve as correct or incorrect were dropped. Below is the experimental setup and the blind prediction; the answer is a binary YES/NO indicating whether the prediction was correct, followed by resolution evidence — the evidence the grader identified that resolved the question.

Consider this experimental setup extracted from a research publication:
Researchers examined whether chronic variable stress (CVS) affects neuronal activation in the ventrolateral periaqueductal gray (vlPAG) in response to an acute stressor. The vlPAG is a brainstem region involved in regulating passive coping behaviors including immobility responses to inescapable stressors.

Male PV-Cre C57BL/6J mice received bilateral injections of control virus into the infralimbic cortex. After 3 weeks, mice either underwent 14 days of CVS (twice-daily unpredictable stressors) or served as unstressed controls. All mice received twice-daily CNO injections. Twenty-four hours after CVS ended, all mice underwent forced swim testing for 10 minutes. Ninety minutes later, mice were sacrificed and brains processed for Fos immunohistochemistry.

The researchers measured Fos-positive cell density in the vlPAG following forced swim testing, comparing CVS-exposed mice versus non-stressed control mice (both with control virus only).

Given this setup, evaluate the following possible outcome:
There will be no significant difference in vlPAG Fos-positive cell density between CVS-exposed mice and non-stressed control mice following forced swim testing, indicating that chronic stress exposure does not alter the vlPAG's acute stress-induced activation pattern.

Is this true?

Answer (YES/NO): NO